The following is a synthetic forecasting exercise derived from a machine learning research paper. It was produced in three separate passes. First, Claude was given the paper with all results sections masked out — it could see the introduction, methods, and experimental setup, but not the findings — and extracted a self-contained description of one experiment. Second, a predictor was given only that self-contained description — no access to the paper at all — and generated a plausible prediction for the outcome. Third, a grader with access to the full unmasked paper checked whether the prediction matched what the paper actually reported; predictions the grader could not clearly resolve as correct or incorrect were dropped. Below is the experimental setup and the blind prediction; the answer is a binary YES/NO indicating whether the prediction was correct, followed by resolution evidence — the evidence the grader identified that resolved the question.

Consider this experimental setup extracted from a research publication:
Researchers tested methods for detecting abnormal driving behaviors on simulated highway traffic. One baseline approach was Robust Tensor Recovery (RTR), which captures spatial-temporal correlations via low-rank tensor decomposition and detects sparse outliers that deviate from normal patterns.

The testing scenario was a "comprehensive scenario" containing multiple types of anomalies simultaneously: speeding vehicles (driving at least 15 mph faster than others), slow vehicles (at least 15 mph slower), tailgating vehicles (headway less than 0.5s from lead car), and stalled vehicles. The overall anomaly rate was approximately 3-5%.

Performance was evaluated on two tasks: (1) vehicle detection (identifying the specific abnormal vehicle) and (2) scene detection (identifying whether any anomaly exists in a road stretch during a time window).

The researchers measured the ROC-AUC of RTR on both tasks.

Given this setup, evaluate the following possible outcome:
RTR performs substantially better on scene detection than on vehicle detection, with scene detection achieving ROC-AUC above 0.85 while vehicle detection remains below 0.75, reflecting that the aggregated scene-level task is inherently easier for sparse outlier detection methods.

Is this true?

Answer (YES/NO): NO